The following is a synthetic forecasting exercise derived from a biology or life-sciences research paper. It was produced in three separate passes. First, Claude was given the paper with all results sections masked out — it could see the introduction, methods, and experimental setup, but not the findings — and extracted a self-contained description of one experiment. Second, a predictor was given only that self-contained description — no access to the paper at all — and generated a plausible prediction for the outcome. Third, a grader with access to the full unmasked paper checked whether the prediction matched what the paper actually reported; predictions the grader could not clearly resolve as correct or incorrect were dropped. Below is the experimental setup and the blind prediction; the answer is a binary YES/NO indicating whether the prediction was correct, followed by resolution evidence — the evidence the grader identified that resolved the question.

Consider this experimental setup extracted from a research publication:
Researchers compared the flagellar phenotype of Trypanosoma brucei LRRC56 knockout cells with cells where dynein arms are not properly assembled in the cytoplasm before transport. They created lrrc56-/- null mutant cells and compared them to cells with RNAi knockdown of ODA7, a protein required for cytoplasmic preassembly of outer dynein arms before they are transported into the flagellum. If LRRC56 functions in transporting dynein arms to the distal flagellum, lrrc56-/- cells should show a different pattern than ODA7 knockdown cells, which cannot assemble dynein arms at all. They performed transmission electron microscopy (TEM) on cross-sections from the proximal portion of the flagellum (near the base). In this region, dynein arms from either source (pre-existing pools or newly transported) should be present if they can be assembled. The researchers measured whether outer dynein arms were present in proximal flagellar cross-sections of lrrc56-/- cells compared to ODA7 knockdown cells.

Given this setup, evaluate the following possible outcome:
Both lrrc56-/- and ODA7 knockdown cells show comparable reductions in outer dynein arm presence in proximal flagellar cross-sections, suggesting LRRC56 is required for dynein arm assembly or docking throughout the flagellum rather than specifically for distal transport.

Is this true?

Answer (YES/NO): NO